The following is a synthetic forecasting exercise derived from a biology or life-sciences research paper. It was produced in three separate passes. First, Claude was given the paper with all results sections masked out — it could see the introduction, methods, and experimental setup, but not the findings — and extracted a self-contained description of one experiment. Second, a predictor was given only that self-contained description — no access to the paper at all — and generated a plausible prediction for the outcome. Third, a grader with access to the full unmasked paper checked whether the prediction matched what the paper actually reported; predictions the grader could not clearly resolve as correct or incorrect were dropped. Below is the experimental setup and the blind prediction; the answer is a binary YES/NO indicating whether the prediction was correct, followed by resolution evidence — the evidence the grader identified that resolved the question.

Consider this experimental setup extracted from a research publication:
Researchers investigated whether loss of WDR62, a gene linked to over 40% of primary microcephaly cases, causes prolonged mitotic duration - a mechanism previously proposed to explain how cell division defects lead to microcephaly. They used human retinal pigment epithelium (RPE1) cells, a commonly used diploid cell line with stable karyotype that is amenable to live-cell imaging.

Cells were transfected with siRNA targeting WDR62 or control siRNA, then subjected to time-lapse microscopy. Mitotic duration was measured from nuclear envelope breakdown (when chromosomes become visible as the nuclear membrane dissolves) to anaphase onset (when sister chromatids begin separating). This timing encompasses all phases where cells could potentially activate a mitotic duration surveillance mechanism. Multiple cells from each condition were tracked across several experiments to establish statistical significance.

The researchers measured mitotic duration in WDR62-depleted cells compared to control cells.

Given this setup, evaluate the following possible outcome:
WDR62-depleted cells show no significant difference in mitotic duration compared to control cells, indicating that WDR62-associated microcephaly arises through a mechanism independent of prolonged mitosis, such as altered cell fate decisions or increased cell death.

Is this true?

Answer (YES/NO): YES